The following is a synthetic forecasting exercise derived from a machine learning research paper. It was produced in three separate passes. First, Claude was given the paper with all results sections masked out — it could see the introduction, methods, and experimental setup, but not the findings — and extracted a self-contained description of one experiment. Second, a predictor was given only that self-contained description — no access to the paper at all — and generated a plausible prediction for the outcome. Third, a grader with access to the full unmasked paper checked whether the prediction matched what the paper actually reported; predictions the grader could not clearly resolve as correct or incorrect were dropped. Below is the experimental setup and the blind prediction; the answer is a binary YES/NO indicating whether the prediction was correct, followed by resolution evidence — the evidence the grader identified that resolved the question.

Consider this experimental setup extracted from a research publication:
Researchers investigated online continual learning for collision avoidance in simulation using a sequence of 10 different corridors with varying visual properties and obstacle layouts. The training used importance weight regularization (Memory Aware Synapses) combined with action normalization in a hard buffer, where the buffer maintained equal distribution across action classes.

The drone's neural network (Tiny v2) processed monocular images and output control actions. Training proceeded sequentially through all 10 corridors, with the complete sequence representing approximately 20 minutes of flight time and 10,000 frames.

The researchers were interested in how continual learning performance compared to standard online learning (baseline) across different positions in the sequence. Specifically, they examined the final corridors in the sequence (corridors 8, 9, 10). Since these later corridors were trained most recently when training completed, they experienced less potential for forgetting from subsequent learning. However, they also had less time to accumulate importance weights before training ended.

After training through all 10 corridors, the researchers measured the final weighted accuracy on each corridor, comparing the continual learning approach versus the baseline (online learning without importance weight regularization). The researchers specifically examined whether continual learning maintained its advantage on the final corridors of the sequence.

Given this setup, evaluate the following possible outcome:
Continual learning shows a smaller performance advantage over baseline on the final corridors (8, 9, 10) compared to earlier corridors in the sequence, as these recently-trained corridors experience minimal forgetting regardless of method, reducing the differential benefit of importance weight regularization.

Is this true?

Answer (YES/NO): YES